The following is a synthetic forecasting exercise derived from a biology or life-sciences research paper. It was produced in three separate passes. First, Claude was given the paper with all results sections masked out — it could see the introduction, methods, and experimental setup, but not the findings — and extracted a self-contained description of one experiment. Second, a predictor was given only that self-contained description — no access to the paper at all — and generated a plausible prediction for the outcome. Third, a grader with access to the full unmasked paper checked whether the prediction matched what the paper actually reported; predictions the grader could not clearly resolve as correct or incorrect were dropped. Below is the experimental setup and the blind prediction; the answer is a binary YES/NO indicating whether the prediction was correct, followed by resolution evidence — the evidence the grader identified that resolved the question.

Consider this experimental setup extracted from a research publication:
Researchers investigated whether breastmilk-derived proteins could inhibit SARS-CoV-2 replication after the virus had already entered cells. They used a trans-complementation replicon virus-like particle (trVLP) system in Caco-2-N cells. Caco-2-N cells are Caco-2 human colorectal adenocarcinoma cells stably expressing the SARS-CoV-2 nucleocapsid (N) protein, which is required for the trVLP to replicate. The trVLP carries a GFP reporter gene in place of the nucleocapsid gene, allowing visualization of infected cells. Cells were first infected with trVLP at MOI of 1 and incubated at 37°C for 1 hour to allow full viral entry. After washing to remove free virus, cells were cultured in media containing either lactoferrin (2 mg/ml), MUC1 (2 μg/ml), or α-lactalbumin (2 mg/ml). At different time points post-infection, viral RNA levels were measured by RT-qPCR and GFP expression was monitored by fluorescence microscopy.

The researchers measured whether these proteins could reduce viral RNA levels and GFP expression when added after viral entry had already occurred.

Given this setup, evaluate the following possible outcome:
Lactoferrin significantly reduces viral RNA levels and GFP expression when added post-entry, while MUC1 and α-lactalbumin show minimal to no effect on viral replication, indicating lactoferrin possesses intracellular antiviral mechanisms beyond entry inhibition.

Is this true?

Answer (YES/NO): NO